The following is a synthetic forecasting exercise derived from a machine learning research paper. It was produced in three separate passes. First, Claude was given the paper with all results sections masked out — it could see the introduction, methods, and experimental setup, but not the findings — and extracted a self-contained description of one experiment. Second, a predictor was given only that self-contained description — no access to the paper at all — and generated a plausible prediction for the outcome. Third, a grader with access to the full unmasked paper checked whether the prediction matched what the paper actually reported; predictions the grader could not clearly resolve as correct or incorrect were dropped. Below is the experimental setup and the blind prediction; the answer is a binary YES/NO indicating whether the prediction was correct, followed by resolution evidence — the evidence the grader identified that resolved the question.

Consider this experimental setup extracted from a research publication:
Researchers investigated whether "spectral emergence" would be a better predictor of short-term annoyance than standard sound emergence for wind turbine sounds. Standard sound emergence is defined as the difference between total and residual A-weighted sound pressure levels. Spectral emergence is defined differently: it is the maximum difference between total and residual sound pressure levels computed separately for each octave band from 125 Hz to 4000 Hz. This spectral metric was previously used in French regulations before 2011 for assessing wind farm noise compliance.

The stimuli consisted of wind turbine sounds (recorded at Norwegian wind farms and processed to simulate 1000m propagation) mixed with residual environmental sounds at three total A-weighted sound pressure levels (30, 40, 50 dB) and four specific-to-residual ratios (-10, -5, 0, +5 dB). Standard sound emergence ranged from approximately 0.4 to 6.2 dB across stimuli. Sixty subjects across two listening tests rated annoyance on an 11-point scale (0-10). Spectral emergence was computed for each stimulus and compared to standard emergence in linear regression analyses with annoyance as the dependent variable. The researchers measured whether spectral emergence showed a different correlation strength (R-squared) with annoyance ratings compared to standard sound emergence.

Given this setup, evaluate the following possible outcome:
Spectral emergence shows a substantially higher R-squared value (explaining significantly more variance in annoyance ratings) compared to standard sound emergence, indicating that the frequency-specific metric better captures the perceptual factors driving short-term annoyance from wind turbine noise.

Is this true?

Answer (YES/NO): NO